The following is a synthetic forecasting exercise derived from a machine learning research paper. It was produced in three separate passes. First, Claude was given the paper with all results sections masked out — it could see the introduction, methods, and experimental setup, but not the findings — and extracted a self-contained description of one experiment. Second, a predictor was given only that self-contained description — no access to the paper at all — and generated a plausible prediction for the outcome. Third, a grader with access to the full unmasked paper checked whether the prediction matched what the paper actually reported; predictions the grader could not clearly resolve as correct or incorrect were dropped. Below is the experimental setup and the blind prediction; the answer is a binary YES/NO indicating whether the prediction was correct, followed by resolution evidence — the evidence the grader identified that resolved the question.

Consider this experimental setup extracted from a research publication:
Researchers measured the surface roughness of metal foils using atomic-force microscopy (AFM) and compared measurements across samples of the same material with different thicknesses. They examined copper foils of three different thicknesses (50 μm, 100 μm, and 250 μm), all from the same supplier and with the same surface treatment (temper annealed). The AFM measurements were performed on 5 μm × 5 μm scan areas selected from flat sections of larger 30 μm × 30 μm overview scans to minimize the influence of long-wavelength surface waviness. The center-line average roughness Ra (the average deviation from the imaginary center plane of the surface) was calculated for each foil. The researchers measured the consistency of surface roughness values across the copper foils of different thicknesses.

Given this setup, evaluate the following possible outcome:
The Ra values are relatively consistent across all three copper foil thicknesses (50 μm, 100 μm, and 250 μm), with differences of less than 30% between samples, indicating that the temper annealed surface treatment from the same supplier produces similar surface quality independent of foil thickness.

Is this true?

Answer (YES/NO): YES